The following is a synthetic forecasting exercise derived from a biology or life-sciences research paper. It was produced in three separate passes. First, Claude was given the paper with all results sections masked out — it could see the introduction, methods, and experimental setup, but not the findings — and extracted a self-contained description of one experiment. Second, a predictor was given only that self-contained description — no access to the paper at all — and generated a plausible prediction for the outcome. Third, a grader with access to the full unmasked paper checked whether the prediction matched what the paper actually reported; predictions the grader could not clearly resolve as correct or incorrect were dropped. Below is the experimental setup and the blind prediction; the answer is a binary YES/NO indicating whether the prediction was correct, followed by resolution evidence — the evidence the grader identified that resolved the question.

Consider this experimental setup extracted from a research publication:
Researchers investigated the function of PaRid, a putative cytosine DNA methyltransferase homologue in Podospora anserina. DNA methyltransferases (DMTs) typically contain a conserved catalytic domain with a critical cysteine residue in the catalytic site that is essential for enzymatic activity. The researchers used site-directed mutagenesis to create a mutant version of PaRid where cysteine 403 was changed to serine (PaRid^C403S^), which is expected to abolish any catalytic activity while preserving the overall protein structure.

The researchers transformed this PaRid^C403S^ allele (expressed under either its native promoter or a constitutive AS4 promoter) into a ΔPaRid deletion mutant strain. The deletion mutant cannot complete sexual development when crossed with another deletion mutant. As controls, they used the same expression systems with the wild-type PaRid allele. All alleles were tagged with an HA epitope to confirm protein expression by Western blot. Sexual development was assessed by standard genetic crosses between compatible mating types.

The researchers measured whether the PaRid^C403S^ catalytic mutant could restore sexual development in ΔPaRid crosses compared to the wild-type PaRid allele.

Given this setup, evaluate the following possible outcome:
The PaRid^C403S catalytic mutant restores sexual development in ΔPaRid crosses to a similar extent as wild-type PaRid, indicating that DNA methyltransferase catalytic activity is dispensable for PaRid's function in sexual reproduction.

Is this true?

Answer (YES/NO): NO